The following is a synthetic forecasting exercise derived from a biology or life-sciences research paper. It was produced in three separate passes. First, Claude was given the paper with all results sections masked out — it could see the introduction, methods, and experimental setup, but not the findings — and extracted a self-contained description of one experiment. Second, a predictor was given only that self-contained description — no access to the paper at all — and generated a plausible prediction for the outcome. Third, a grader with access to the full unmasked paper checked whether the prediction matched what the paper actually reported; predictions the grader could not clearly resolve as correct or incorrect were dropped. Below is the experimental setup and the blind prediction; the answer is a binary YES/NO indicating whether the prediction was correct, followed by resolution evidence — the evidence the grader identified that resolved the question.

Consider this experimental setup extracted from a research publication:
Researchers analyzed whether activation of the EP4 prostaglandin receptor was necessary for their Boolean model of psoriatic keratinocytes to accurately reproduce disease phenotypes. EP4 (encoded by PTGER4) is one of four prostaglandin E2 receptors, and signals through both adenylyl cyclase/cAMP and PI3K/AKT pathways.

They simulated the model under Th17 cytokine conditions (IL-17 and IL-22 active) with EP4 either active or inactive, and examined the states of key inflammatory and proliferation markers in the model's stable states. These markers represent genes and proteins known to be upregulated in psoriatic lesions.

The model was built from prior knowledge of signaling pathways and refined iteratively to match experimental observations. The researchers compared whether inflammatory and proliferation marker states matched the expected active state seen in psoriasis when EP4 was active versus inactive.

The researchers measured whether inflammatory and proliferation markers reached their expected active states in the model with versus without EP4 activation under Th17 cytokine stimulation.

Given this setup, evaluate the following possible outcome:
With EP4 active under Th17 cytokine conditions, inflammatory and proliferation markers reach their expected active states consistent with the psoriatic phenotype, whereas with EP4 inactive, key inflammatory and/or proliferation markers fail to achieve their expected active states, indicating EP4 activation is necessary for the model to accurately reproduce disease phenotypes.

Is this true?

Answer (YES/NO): YES